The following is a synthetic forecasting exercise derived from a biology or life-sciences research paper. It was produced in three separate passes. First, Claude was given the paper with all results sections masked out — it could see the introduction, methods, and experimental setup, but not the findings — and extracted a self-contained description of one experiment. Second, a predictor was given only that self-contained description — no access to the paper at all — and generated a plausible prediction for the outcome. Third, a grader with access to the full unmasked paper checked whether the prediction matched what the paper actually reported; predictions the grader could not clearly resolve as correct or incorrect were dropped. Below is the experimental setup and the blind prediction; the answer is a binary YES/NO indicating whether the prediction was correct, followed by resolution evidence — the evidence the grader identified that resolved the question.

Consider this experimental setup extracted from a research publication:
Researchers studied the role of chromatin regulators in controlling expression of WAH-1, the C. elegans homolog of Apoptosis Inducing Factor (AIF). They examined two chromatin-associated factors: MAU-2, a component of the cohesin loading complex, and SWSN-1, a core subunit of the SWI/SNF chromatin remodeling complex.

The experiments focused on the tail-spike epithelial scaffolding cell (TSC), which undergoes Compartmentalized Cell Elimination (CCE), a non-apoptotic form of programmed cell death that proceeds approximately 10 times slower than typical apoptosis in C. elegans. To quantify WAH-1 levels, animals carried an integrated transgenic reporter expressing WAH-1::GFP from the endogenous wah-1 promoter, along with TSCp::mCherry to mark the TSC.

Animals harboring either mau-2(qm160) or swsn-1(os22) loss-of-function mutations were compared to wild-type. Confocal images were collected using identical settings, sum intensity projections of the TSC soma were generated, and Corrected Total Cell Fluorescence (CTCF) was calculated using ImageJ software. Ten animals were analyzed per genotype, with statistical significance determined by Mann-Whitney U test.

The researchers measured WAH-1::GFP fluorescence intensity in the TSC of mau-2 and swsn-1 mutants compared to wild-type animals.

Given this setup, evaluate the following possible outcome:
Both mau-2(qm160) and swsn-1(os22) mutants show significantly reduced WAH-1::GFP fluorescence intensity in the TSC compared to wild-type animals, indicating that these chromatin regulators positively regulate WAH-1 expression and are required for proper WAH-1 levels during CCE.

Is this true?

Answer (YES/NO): YES